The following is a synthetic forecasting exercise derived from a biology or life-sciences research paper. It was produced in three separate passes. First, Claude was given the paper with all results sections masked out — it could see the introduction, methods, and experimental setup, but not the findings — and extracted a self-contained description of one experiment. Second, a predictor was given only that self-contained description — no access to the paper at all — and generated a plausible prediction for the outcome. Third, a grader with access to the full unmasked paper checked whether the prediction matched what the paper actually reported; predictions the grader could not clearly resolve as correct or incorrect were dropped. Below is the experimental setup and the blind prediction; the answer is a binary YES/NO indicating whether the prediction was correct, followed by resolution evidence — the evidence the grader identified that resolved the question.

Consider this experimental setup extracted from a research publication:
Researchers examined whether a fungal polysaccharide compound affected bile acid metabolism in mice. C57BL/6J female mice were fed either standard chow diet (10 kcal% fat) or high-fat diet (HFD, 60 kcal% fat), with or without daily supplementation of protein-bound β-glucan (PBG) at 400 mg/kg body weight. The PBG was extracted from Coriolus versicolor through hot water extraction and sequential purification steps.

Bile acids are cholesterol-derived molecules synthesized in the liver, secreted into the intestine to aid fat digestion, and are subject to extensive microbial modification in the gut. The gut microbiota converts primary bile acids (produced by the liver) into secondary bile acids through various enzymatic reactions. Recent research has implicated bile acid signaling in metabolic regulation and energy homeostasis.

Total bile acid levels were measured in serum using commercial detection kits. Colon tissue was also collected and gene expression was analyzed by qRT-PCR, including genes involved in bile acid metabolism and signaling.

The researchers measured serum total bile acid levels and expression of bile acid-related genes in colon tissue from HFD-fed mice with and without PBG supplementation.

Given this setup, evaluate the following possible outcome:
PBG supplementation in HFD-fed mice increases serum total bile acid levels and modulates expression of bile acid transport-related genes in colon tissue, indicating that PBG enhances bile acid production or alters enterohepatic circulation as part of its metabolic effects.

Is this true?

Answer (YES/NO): NO